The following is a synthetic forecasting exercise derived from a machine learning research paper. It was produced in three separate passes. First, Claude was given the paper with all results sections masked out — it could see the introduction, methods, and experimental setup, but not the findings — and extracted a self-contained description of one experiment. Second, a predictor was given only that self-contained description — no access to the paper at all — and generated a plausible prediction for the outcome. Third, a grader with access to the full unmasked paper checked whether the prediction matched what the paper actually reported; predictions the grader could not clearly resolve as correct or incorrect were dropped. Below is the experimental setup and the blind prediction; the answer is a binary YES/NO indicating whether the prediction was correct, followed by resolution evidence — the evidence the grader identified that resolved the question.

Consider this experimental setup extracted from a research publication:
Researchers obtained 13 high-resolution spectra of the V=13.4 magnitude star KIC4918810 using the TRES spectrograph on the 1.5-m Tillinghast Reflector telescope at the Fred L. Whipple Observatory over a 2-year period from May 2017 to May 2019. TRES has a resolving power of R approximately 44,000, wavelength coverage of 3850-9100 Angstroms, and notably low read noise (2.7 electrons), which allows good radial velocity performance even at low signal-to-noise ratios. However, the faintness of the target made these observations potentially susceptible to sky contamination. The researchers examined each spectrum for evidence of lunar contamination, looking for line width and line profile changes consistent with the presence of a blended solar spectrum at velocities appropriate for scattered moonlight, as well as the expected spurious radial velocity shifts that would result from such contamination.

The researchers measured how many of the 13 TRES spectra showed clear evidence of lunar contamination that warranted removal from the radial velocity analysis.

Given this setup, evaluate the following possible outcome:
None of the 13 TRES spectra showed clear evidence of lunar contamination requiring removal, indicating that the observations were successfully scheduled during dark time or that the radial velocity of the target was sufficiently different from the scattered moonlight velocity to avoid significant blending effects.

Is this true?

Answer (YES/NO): NO